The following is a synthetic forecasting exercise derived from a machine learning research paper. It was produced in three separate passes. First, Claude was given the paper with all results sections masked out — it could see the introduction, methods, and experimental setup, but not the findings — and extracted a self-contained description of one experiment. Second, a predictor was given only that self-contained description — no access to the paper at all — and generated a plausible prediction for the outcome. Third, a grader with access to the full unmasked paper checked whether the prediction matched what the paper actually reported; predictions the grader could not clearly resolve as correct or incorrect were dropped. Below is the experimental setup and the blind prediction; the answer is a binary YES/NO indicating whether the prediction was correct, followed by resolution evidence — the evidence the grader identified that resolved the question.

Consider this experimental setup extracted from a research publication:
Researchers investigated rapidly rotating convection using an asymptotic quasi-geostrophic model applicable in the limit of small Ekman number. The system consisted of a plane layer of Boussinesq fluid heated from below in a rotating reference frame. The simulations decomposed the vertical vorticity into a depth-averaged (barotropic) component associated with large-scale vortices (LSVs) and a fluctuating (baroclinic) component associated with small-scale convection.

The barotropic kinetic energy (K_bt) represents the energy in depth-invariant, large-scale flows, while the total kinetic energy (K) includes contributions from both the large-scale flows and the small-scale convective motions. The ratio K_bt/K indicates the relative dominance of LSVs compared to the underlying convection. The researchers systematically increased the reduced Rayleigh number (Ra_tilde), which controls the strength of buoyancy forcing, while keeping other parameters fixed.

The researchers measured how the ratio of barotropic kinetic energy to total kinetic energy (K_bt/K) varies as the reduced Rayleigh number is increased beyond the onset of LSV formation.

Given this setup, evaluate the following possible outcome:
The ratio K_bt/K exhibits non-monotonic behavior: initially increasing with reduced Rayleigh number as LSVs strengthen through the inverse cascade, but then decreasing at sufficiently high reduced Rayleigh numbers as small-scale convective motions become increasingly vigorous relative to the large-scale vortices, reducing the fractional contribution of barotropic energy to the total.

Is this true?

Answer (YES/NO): YES